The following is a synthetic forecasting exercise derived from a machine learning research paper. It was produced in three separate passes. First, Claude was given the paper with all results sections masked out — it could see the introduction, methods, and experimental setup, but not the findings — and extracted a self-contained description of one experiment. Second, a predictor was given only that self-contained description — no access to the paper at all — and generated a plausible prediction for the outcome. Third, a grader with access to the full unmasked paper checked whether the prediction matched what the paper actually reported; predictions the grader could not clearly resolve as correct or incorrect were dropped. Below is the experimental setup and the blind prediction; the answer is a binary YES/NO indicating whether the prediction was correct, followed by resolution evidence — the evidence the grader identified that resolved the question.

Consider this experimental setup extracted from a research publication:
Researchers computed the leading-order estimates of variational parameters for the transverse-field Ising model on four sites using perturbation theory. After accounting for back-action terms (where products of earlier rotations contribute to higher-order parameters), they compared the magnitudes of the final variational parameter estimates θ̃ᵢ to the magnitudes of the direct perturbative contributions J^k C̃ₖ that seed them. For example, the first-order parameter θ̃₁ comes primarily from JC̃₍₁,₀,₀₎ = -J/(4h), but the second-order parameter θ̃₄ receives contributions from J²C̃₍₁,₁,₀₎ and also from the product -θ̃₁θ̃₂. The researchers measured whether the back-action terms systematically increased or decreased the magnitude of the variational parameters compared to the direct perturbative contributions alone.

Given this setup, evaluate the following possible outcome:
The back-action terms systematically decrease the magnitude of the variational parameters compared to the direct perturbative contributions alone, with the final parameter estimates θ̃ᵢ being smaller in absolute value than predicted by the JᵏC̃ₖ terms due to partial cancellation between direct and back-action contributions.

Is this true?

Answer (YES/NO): YES